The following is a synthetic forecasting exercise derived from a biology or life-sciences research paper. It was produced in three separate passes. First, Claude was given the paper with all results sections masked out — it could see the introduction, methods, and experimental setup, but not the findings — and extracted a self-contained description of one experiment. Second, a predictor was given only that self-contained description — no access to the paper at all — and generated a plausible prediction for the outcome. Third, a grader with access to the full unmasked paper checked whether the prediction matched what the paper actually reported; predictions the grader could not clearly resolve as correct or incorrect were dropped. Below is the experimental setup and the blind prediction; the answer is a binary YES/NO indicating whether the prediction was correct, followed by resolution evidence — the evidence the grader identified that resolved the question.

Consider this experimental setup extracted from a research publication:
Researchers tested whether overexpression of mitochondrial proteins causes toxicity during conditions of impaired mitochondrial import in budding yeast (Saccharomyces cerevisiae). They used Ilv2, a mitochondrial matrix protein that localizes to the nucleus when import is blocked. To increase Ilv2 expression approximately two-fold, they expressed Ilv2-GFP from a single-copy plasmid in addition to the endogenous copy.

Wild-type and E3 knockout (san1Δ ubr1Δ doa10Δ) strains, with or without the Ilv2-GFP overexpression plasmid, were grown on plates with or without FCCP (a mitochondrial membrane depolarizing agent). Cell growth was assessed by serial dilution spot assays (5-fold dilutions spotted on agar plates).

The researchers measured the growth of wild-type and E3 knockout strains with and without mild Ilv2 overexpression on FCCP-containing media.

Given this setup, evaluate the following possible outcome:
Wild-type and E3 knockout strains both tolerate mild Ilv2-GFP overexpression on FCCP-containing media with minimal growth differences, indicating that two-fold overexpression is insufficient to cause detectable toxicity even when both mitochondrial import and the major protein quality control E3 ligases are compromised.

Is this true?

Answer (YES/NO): NO